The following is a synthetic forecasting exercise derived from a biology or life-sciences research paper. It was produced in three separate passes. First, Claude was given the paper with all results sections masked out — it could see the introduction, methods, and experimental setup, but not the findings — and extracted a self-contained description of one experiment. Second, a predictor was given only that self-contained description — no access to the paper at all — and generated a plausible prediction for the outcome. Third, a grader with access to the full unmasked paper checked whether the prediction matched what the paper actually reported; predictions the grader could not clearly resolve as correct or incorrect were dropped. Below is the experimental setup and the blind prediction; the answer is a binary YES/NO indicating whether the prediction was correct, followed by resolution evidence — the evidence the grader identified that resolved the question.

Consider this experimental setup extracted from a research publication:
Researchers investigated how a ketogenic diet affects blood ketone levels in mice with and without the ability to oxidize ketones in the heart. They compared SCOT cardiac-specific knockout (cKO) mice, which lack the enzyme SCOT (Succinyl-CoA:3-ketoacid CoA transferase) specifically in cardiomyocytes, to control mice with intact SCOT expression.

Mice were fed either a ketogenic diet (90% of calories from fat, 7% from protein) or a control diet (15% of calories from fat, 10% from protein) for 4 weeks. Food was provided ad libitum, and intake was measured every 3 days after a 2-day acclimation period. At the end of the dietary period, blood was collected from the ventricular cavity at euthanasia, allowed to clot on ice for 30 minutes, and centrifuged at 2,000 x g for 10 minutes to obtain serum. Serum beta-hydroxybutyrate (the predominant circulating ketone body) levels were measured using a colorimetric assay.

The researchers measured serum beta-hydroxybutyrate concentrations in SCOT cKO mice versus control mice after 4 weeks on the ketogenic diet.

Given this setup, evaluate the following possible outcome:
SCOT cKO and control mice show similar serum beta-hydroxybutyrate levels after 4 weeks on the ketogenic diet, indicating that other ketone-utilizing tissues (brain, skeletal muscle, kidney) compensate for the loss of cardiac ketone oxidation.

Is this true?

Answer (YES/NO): YES